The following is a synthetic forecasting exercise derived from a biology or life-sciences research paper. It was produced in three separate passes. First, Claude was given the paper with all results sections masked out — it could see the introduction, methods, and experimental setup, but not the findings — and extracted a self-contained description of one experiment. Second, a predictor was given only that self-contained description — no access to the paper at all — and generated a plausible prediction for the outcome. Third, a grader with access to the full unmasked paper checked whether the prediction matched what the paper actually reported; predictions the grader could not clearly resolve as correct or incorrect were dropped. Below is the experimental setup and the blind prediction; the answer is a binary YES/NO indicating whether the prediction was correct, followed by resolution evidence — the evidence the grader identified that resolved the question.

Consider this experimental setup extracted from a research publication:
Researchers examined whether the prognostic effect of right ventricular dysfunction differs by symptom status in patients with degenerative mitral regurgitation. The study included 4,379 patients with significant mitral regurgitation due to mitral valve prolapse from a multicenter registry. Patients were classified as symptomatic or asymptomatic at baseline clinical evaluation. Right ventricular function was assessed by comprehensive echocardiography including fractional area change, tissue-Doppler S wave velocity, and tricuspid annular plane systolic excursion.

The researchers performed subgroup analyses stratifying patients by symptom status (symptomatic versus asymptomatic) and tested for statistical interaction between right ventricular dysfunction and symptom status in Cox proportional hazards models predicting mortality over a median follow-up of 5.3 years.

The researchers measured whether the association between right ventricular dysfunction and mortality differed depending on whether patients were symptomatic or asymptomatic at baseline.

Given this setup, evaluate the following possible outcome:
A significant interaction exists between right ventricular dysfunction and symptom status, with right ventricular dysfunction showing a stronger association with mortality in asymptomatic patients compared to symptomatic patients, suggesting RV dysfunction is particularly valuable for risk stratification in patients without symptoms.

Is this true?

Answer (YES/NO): NO